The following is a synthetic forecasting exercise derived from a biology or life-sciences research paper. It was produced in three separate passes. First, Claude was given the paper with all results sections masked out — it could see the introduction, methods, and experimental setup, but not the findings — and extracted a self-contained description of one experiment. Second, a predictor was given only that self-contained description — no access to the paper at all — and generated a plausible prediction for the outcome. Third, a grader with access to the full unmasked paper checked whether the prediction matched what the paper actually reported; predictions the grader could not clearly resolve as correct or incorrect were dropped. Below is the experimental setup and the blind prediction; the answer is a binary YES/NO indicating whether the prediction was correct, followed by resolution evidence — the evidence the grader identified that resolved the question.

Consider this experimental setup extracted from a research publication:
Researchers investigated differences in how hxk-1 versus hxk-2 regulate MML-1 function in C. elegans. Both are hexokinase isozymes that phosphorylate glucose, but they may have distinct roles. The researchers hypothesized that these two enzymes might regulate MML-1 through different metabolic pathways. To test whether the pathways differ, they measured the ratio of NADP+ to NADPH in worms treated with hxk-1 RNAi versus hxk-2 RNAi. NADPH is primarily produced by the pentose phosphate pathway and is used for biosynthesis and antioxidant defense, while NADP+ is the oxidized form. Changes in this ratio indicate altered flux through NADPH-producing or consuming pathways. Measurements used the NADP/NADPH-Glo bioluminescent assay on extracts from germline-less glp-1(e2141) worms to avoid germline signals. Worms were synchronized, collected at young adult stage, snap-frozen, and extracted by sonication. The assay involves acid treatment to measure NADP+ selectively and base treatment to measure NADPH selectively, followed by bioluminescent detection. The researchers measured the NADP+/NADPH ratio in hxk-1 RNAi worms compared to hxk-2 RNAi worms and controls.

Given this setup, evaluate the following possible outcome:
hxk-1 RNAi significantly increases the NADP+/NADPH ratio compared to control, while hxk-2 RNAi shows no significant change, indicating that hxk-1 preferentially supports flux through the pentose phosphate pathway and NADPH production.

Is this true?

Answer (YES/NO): NO